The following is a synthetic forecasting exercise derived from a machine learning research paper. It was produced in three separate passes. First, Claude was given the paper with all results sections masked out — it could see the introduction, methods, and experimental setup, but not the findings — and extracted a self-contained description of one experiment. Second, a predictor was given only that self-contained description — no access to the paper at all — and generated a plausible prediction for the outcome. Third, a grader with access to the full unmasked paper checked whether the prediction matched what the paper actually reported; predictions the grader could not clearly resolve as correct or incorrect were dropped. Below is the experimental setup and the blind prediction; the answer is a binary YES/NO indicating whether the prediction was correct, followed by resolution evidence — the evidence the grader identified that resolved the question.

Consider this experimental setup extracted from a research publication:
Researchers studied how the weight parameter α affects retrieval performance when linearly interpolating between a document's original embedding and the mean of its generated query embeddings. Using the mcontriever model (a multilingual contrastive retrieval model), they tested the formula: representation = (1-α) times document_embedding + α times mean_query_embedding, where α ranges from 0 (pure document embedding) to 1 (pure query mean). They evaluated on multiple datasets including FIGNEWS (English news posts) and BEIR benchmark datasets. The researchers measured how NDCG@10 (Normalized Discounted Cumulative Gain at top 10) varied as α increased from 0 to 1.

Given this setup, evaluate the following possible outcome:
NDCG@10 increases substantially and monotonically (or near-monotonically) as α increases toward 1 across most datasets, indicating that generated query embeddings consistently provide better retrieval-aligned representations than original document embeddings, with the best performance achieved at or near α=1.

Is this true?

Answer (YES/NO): NO